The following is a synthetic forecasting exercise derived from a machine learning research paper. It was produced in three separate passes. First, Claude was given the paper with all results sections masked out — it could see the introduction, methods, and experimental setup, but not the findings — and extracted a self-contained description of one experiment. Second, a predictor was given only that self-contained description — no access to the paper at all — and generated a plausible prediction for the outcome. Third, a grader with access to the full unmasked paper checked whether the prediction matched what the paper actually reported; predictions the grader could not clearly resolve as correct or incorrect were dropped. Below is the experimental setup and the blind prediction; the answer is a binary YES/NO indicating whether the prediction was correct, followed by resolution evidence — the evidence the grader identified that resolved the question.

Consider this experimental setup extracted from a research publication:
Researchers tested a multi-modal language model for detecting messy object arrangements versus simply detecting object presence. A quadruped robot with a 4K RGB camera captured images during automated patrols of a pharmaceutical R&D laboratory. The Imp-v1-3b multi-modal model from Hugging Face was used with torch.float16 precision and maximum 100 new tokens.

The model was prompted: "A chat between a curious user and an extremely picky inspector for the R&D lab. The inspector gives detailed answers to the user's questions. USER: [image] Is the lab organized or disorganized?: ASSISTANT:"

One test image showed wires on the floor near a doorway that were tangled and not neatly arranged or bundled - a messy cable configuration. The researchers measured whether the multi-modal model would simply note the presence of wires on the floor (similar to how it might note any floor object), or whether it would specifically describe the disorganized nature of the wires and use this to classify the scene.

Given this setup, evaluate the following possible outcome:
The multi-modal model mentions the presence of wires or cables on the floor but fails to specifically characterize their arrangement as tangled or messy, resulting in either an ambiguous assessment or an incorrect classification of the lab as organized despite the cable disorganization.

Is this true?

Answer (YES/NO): NO